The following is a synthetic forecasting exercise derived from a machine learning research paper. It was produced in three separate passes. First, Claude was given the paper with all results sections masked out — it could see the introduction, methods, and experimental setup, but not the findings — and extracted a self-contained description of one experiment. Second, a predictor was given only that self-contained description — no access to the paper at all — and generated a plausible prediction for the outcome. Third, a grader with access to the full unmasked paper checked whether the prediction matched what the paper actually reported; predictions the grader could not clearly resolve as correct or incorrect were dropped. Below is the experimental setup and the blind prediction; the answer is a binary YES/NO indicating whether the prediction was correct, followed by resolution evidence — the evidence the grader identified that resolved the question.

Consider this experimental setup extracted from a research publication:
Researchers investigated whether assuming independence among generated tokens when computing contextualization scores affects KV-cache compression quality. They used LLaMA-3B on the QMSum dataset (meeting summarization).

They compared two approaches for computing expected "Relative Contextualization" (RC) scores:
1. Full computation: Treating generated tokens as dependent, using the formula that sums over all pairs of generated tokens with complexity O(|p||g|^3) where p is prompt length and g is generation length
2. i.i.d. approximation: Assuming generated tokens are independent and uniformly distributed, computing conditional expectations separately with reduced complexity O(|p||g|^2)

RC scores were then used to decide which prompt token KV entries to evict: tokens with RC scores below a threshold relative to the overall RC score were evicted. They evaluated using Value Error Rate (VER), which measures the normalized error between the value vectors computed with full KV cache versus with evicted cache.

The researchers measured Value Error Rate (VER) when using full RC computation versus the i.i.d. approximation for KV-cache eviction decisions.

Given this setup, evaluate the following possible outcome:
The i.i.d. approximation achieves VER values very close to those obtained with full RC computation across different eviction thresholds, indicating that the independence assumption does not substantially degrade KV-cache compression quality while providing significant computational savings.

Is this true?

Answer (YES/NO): NO